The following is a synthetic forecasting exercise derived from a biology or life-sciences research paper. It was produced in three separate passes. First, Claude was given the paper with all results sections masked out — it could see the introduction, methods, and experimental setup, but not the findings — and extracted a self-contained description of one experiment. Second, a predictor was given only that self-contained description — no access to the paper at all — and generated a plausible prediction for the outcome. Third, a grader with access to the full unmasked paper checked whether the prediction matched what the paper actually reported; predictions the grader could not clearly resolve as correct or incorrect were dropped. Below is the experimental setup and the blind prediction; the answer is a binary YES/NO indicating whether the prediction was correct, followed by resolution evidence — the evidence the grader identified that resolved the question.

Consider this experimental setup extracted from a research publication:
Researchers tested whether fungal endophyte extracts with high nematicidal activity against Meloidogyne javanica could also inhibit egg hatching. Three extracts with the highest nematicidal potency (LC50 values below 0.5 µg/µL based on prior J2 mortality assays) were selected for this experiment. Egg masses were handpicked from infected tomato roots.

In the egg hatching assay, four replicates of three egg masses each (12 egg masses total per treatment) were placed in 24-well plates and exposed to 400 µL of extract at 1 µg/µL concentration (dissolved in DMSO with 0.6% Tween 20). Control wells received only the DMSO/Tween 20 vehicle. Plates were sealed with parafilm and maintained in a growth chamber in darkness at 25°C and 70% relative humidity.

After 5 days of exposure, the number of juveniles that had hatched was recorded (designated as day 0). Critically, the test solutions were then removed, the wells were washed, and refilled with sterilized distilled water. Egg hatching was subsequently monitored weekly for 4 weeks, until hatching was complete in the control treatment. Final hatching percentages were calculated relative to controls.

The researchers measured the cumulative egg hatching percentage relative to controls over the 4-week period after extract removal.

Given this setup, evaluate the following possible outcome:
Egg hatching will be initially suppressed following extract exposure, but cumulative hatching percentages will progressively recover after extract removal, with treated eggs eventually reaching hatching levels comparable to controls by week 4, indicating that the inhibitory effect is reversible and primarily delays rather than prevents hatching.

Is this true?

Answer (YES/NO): NO